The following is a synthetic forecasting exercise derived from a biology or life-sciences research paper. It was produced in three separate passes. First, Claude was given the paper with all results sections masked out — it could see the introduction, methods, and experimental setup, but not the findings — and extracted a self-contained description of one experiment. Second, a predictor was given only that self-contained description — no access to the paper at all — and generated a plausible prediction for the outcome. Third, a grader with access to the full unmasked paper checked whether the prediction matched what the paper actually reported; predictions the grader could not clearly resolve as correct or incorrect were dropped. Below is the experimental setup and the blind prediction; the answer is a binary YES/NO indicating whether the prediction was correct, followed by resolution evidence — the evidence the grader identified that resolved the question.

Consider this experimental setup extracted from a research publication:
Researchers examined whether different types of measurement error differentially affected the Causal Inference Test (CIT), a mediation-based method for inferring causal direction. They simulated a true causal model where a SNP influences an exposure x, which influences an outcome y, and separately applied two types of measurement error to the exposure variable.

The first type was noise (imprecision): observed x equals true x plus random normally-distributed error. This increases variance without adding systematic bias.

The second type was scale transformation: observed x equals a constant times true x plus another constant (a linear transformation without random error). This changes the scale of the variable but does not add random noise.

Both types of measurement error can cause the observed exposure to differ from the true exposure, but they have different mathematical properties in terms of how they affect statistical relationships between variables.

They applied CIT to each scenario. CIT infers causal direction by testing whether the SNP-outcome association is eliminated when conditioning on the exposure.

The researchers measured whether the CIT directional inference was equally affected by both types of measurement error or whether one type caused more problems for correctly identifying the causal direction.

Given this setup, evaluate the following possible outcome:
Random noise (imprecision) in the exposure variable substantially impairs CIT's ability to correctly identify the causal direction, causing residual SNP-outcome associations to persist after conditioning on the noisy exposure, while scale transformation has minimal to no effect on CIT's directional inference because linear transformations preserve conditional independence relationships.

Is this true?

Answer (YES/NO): YES